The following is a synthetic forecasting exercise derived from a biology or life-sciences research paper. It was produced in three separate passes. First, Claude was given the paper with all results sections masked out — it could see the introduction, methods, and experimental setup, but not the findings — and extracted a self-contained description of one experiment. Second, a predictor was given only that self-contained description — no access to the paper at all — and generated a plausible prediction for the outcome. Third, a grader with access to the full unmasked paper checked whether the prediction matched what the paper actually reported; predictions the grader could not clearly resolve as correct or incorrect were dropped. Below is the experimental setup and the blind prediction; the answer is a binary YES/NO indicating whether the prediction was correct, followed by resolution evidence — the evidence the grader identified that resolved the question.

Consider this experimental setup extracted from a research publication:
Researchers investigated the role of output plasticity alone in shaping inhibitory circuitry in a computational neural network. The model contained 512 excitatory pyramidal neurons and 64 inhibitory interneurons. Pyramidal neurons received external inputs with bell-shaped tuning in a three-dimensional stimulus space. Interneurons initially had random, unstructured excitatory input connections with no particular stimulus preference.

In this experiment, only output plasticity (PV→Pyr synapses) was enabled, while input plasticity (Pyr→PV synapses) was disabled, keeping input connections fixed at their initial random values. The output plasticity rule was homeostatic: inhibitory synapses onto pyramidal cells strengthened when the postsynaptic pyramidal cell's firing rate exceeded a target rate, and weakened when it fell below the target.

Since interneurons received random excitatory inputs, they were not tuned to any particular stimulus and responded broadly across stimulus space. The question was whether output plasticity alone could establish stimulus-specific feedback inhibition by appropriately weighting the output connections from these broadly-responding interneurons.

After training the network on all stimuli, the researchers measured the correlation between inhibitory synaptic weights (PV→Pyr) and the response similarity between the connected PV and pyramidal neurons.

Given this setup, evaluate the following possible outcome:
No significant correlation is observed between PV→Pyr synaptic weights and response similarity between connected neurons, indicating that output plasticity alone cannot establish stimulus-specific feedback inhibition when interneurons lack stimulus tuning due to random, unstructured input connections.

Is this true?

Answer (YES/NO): YES